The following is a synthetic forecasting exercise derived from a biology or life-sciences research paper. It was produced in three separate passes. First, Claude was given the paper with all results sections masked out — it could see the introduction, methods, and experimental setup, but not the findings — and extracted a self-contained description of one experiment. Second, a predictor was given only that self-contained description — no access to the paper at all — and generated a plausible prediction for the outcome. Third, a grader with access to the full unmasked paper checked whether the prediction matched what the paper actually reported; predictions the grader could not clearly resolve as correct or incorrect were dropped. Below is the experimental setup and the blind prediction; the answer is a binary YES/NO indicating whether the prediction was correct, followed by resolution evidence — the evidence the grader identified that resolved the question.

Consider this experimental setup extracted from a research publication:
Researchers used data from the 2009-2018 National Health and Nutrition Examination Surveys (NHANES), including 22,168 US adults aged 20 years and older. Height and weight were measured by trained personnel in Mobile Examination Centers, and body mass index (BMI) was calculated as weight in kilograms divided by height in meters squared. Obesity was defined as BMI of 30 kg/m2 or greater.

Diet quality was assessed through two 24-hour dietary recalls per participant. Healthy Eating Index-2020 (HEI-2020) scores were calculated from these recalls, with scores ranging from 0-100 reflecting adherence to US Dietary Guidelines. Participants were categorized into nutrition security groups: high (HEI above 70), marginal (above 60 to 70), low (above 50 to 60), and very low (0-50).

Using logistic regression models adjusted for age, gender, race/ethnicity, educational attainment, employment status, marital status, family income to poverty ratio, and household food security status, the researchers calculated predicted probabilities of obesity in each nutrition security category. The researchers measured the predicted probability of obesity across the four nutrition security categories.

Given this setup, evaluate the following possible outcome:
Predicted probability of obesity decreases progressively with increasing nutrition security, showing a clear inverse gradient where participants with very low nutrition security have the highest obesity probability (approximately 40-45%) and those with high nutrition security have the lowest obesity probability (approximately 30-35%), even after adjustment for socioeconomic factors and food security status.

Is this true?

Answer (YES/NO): NO